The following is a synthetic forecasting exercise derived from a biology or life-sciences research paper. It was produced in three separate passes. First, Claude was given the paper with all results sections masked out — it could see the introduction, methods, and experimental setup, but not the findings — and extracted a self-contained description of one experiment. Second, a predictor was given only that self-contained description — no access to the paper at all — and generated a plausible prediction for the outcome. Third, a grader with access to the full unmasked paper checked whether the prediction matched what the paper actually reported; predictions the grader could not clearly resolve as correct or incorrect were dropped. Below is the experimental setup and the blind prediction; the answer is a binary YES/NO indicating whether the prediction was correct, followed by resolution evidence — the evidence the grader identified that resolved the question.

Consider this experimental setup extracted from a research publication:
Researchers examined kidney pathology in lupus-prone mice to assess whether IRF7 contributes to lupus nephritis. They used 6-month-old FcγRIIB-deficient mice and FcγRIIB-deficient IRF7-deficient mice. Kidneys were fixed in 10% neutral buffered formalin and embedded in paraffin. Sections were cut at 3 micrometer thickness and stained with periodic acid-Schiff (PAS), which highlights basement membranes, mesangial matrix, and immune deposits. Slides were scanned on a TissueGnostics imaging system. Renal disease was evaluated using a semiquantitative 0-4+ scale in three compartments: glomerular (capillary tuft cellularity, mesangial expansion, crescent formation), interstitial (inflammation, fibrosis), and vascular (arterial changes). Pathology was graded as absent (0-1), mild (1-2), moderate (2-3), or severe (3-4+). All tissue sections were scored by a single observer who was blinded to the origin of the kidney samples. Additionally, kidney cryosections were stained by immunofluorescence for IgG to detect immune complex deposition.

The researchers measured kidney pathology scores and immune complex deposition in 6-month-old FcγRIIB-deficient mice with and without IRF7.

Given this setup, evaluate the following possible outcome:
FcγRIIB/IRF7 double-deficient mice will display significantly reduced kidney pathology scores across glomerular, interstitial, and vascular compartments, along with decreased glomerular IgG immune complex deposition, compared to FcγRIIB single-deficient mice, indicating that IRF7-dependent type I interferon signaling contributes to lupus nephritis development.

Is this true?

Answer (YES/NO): YES